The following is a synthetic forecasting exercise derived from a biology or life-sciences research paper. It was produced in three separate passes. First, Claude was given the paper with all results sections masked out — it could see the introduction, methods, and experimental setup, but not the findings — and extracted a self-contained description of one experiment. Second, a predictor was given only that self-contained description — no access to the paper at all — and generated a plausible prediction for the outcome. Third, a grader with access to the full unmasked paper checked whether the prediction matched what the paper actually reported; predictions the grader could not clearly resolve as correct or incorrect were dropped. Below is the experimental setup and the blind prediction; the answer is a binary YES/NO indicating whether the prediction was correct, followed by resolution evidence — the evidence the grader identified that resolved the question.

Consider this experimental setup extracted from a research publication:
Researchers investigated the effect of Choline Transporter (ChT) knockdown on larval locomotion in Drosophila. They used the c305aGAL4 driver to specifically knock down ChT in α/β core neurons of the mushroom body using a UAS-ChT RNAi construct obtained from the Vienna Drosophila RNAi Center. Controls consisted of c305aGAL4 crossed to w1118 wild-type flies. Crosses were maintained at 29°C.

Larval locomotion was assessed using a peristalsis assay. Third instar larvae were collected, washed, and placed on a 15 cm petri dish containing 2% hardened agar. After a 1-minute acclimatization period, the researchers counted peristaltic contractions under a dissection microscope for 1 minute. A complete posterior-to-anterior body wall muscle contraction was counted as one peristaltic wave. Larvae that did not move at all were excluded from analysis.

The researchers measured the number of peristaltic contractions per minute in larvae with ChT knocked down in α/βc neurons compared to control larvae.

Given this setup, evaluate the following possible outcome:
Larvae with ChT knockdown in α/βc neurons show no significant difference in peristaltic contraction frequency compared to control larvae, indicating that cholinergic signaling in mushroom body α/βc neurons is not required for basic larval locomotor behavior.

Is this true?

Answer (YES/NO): NO